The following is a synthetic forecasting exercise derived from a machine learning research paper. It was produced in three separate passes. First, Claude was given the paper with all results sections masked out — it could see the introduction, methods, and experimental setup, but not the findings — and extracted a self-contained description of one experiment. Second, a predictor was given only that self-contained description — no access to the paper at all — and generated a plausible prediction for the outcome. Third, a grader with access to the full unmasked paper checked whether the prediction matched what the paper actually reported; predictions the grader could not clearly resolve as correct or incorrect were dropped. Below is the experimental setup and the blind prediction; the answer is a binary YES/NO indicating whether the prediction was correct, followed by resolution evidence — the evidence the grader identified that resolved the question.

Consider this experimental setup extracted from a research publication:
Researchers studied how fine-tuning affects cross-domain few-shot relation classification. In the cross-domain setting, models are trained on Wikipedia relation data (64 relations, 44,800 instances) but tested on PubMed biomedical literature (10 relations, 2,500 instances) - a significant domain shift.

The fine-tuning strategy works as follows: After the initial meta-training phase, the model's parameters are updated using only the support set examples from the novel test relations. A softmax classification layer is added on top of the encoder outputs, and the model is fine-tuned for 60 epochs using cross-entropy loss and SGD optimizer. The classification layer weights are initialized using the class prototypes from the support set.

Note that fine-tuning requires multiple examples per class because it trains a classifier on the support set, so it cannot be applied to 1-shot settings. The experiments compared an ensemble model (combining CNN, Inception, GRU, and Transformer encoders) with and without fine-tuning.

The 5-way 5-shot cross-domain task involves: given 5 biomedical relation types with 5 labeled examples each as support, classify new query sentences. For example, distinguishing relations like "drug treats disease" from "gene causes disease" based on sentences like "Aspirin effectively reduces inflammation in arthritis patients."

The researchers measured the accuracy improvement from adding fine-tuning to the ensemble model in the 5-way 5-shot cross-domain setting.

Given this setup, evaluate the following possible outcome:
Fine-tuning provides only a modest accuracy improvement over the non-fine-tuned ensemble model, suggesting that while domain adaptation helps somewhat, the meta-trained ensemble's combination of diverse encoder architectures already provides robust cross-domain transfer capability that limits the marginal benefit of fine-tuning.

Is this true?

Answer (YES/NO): NO